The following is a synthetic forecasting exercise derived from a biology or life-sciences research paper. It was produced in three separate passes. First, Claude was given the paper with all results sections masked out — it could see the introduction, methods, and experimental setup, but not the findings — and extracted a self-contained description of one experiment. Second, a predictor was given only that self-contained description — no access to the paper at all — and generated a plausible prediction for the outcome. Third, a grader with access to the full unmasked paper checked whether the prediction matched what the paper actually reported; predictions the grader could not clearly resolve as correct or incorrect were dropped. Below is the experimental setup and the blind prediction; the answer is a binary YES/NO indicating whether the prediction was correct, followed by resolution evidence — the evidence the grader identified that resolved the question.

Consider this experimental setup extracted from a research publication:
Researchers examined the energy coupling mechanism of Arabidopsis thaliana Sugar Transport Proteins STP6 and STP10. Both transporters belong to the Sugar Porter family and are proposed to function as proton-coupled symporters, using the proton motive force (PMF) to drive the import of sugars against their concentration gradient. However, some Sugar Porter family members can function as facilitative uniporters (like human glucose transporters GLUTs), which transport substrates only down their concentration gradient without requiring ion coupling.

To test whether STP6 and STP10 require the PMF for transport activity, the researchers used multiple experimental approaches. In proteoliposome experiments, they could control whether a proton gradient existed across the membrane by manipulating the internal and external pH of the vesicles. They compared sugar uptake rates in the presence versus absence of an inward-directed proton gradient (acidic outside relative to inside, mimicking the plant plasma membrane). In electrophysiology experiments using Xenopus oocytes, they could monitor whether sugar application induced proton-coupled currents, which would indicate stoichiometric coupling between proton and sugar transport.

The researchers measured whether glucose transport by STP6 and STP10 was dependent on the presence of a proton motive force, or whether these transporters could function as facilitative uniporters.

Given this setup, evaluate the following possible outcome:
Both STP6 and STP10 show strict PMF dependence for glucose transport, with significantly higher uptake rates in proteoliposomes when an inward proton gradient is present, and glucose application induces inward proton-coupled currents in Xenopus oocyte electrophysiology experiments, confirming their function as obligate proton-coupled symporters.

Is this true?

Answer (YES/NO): YES